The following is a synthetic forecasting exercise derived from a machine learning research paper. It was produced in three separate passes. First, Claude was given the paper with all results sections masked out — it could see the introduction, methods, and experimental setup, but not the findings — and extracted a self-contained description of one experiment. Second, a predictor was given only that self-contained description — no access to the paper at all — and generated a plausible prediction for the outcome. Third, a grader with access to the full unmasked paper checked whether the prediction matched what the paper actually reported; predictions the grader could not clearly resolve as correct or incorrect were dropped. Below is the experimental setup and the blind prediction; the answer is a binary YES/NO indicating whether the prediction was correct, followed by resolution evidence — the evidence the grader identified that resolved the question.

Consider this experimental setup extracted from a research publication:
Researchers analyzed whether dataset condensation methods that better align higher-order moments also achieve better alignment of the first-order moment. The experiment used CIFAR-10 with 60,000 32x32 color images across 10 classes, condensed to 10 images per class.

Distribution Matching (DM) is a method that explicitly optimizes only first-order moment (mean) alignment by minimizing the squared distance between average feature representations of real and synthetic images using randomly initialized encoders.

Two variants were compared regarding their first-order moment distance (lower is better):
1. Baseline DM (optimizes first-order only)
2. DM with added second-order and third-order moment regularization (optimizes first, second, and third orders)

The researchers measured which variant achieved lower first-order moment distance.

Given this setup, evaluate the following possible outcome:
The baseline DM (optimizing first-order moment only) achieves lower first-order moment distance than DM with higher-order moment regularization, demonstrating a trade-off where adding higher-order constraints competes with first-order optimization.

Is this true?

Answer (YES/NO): NO